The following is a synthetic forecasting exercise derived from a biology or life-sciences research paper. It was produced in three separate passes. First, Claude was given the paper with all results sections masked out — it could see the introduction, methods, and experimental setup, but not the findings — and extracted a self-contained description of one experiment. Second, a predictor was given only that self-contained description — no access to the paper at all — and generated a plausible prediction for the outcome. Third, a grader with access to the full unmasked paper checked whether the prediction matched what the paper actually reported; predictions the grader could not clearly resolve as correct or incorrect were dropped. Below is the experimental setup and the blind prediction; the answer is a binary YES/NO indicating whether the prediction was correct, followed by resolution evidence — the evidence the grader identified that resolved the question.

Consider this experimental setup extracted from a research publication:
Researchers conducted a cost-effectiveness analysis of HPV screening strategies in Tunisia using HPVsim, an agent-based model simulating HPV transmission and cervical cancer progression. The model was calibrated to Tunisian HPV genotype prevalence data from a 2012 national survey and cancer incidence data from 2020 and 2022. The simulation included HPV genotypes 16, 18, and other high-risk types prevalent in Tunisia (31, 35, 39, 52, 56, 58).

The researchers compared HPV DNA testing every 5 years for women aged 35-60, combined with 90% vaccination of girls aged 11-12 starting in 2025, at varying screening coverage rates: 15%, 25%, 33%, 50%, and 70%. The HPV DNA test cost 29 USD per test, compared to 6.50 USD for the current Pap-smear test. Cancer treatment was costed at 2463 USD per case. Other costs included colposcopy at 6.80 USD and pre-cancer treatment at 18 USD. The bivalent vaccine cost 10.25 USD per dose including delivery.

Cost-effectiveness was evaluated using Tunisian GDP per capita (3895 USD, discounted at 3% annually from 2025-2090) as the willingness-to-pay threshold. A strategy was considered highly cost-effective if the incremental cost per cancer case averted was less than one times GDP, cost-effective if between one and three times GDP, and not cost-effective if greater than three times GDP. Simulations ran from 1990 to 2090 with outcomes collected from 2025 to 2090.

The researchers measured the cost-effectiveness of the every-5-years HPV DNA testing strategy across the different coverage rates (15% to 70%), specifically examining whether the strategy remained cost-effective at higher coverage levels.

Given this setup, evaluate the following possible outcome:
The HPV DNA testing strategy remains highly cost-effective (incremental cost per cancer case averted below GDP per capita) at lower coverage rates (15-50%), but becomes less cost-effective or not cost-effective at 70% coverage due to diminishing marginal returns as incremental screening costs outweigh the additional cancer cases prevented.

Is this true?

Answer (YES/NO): NO